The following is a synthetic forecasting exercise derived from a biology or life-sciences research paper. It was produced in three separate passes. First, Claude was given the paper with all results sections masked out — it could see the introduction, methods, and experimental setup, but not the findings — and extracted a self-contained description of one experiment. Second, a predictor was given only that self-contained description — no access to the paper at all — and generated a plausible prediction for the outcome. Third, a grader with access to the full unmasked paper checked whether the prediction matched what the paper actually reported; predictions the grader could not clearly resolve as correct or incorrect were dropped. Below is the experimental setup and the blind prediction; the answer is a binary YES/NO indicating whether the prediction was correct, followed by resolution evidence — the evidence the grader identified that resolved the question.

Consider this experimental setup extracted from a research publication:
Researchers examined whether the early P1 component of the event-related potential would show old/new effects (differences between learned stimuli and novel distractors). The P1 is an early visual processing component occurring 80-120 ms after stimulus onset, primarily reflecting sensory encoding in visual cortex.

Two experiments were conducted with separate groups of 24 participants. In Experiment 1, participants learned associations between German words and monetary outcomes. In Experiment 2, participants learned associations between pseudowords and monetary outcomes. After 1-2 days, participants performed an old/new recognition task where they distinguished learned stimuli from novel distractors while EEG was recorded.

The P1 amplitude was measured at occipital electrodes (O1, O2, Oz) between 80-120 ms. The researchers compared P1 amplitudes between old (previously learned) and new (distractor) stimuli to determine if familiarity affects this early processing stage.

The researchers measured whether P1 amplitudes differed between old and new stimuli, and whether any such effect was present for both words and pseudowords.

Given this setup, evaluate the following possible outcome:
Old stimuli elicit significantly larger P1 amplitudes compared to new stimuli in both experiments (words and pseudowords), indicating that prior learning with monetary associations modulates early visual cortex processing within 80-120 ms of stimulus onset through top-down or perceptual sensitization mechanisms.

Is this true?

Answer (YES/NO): NO